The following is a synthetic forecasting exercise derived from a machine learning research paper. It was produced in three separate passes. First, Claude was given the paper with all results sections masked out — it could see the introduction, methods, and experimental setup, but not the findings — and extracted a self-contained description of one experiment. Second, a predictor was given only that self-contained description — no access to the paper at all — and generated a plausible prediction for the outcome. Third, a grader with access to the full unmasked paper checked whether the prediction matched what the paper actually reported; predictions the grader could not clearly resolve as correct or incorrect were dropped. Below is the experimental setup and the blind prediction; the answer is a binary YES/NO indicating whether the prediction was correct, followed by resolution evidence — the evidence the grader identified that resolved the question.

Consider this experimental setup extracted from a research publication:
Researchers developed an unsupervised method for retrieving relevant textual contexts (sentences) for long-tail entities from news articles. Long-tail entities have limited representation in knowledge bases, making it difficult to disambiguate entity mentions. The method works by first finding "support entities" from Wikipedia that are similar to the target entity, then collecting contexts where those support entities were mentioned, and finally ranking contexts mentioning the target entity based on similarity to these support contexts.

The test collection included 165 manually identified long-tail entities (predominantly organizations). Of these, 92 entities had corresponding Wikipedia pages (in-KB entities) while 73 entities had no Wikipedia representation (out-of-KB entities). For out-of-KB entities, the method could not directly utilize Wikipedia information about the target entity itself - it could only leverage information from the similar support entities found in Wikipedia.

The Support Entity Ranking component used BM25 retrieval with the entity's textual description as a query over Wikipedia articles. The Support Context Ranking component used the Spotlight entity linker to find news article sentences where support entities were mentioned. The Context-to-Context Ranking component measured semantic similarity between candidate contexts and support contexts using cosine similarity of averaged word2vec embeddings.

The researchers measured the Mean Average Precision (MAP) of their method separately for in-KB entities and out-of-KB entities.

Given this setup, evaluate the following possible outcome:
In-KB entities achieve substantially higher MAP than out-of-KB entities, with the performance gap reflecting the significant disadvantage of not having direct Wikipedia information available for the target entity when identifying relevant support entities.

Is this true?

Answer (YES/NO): NO